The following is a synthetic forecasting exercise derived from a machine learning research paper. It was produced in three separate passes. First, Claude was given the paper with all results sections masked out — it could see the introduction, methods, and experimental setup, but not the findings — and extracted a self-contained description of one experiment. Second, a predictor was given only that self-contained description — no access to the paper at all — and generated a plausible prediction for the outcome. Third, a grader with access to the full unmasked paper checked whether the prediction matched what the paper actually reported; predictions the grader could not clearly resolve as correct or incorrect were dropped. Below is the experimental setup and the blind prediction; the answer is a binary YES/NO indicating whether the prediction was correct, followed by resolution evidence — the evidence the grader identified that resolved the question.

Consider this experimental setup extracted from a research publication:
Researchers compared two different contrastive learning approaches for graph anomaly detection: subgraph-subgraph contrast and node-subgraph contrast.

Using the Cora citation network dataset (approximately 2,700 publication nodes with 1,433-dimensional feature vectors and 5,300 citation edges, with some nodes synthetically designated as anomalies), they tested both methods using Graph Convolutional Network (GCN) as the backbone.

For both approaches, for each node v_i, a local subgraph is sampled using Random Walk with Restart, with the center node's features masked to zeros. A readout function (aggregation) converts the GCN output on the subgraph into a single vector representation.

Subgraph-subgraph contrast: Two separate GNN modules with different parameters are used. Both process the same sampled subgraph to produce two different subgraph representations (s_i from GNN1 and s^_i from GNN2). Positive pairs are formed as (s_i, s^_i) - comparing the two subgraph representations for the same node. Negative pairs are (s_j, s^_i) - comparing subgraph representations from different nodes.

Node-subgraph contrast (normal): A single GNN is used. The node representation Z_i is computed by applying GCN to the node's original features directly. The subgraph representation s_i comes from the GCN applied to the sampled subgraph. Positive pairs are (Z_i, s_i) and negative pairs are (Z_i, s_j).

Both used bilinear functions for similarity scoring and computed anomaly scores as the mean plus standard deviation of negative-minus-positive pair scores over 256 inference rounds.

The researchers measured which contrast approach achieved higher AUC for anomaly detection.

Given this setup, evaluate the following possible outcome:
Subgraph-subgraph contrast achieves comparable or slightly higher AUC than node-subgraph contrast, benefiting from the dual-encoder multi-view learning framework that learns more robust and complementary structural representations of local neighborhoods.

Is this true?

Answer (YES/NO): NO